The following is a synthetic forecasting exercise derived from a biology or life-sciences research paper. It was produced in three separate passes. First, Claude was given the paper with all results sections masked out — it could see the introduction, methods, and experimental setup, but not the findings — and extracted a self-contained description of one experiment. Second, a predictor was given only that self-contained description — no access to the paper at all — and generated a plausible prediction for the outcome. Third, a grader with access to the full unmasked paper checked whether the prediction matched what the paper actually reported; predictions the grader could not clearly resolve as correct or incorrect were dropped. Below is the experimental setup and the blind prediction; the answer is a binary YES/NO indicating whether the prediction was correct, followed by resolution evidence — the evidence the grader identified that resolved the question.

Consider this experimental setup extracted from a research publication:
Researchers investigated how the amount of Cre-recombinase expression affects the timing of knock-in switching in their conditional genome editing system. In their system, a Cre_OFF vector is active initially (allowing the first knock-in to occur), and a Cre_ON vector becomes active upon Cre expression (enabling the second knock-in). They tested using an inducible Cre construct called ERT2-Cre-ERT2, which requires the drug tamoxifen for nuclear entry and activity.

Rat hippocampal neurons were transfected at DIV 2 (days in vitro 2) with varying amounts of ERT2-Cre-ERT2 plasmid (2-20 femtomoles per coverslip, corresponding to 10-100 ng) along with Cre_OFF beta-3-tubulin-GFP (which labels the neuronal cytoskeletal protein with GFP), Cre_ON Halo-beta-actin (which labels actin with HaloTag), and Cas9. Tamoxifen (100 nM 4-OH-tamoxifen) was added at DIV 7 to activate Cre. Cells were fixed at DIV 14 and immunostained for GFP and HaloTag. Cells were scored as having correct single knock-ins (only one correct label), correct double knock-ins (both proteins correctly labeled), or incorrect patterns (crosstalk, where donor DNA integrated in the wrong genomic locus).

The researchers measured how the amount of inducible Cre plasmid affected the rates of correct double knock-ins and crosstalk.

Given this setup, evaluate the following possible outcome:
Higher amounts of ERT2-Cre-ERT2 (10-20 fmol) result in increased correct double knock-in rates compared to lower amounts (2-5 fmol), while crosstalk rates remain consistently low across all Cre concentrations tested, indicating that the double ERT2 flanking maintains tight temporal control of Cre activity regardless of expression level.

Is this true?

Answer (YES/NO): NO